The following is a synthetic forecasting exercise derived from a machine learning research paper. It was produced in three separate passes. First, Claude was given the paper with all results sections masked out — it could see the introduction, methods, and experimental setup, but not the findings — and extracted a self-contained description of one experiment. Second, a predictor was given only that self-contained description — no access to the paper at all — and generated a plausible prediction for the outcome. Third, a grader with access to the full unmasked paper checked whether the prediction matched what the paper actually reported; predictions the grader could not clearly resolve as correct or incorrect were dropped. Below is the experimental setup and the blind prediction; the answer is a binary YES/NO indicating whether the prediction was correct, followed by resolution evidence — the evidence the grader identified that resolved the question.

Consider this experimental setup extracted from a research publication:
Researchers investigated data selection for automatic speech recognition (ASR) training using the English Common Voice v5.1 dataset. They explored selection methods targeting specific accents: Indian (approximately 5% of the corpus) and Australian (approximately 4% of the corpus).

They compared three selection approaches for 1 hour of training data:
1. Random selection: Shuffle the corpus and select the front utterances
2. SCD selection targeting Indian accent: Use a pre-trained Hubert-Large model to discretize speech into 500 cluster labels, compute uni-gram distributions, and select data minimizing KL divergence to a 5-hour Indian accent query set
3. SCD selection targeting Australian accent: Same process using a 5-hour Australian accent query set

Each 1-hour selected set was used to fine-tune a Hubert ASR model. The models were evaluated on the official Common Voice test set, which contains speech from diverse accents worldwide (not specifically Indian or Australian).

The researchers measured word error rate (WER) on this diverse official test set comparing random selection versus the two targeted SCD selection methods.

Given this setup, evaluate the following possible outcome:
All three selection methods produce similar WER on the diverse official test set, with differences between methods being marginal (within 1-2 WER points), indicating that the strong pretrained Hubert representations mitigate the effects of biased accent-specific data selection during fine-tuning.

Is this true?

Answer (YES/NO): YES